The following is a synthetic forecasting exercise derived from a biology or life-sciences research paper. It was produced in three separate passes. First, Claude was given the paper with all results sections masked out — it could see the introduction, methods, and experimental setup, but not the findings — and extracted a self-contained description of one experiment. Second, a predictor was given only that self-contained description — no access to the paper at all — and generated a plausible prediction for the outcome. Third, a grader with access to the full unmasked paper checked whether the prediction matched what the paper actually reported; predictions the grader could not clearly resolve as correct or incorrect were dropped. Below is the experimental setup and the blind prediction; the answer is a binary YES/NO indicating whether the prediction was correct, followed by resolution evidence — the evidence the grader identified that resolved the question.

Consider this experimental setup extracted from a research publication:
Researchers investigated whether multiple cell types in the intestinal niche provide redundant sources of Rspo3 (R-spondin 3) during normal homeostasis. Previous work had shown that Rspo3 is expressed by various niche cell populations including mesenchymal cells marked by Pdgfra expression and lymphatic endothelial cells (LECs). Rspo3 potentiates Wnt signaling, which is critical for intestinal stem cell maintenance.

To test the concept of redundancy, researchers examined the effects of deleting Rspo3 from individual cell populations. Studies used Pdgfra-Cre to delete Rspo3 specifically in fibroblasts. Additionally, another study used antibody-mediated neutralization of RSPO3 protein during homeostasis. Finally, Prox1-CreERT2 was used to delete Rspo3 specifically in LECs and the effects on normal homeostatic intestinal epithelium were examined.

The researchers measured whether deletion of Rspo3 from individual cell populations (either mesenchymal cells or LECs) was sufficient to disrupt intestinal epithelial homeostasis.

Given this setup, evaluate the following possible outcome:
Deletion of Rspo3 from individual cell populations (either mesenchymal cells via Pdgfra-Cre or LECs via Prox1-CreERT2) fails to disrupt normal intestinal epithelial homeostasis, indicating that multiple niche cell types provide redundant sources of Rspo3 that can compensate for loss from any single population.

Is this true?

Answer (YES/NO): YES